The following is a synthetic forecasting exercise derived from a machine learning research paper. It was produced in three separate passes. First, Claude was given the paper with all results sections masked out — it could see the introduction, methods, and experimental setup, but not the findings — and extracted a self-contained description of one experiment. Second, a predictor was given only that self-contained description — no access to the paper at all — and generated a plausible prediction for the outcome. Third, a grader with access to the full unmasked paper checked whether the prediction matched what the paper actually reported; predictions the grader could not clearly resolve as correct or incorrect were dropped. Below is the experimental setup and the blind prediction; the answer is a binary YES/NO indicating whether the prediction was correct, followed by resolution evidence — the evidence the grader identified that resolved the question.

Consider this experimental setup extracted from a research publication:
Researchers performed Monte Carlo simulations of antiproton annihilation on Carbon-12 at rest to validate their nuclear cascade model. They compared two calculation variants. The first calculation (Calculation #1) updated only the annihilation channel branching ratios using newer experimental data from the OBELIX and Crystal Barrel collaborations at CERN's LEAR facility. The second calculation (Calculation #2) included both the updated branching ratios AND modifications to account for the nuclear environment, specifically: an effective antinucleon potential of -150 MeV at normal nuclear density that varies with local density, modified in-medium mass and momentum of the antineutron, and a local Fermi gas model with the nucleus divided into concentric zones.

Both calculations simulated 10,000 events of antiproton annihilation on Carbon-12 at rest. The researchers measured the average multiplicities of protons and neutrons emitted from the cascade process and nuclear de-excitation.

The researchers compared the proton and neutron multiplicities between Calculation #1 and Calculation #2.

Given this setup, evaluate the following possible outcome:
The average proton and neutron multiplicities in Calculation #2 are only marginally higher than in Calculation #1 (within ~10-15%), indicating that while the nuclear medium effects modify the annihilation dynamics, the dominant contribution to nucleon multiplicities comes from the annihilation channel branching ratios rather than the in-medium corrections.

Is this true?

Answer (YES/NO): NO